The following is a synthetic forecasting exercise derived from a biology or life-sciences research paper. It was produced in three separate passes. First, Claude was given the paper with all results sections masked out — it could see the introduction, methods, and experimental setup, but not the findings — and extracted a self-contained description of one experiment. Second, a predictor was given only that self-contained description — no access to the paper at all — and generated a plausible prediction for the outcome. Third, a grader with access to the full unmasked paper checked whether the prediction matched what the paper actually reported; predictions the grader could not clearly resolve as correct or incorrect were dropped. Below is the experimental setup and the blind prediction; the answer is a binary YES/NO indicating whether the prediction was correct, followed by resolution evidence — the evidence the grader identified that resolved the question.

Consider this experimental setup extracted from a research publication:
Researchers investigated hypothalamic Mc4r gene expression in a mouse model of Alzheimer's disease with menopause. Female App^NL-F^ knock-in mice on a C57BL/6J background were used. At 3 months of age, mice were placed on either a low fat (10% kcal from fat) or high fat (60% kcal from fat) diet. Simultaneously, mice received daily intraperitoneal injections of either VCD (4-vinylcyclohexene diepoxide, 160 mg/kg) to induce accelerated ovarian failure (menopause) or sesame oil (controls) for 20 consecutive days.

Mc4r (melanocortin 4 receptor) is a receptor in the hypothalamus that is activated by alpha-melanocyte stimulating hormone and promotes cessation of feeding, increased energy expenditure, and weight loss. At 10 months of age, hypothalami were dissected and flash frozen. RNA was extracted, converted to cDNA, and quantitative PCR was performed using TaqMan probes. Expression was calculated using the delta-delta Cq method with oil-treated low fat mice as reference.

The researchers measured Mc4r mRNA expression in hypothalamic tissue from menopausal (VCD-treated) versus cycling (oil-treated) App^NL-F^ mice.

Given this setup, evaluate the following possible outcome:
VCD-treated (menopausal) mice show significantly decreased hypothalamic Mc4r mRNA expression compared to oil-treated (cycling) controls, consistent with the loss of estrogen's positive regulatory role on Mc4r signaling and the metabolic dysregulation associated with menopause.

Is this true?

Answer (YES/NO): NO